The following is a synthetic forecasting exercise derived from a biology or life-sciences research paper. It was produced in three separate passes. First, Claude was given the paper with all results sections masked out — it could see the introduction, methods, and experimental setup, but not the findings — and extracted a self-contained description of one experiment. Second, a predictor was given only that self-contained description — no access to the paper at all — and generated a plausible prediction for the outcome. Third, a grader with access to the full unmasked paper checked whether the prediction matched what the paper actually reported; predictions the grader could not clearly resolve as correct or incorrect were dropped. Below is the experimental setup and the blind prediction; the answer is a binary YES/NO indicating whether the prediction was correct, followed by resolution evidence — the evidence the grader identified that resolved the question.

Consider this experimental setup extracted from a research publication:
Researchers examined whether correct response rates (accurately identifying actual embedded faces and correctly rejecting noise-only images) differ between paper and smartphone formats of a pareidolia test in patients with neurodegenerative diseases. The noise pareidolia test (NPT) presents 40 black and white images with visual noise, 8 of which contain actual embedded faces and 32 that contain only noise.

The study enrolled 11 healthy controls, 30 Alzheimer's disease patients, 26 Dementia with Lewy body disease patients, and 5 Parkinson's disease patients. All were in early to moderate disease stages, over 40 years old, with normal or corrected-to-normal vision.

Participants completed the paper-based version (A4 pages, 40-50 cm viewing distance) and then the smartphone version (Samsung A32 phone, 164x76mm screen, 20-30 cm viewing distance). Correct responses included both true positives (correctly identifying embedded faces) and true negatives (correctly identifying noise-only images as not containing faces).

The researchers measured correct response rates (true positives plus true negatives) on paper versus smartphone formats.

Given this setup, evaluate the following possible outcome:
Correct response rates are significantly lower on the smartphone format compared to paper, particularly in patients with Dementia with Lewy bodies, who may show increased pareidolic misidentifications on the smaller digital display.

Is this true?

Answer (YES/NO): NO